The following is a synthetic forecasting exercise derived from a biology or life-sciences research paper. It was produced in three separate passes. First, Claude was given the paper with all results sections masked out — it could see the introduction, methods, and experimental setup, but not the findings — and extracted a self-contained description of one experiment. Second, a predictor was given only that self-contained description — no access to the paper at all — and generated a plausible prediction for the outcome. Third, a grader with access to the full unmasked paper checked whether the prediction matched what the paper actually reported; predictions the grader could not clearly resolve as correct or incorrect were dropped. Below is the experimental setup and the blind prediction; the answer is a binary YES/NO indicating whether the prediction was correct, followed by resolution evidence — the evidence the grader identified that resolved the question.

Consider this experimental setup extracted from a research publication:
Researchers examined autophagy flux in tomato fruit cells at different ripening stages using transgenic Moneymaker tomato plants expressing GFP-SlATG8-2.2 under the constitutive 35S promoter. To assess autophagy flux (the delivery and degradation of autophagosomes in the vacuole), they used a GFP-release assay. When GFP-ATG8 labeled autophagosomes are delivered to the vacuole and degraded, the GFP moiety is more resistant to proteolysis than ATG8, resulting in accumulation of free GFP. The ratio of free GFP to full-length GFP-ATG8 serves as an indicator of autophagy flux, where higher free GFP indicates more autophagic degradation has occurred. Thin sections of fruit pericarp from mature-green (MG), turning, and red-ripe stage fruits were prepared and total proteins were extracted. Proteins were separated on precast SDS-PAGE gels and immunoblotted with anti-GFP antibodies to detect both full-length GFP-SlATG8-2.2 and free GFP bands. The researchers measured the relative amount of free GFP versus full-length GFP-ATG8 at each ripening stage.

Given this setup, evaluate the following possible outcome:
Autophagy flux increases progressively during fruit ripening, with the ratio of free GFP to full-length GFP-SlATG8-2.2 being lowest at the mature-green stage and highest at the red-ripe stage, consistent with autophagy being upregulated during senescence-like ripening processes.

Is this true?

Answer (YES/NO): NO